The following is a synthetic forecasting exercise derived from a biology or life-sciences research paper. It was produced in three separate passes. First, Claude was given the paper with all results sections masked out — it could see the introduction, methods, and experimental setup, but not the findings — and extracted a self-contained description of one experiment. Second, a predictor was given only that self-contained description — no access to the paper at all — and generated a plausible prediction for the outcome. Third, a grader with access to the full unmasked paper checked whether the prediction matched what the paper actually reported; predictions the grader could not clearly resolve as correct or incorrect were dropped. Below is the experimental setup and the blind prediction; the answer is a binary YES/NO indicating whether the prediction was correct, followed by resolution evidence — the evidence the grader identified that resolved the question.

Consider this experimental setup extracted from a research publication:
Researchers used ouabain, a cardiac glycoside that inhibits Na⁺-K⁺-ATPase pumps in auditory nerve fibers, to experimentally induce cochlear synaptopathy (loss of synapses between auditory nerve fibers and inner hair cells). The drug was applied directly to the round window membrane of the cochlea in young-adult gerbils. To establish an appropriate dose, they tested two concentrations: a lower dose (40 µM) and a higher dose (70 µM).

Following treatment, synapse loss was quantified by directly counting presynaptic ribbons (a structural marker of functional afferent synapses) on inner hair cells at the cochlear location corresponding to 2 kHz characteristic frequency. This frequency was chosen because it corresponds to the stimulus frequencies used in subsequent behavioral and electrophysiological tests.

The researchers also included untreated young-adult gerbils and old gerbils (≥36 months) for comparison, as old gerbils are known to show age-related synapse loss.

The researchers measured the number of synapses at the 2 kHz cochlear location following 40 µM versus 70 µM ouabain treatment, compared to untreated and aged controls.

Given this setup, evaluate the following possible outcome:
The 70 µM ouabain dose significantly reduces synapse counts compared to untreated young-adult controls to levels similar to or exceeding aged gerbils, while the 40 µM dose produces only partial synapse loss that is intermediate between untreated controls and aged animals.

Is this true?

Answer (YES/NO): NO